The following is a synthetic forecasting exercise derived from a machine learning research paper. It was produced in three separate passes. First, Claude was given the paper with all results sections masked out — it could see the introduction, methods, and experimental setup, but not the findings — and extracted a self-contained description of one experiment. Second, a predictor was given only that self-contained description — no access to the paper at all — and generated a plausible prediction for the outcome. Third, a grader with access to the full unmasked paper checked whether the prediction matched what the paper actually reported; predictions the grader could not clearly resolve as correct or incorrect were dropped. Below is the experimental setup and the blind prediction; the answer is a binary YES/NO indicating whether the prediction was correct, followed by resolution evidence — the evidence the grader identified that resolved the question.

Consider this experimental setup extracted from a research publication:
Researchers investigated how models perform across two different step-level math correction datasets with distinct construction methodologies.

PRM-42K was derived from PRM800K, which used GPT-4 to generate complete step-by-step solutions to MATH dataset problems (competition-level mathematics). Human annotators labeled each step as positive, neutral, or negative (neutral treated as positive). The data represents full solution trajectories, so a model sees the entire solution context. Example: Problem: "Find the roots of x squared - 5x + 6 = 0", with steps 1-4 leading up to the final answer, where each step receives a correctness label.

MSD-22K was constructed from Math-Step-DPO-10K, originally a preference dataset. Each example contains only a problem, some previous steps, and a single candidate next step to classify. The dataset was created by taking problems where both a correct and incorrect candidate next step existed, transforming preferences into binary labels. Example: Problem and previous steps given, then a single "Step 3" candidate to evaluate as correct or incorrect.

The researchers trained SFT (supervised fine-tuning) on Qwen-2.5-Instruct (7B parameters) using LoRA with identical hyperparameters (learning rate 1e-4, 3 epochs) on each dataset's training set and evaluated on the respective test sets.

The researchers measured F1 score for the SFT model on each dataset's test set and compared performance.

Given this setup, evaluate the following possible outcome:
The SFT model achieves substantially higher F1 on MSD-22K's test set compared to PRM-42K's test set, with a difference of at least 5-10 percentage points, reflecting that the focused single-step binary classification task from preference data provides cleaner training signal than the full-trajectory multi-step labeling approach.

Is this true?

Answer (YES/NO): NO